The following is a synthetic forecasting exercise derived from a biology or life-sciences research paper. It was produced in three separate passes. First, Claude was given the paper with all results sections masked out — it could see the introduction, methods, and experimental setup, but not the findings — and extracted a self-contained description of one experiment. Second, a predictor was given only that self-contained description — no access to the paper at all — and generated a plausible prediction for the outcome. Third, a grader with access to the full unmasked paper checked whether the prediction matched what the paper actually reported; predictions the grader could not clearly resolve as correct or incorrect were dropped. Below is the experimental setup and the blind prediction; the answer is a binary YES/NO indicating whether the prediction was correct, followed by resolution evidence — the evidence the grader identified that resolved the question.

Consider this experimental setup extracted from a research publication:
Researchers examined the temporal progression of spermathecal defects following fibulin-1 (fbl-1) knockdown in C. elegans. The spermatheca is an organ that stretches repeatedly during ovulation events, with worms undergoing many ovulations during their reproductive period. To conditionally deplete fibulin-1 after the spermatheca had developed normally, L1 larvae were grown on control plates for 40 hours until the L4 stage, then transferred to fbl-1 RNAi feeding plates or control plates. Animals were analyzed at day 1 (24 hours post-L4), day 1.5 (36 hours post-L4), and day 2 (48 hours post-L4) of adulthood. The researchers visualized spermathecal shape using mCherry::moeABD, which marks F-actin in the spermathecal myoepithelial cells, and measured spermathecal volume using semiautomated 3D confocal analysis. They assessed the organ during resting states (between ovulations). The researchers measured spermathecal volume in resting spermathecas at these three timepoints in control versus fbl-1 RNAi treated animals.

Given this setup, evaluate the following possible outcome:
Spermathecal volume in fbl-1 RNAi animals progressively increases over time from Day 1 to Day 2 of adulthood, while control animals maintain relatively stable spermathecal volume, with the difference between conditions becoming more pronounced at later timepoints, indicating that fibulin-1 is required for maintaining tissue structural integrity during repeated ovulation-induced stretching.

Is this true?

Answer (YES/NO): YES